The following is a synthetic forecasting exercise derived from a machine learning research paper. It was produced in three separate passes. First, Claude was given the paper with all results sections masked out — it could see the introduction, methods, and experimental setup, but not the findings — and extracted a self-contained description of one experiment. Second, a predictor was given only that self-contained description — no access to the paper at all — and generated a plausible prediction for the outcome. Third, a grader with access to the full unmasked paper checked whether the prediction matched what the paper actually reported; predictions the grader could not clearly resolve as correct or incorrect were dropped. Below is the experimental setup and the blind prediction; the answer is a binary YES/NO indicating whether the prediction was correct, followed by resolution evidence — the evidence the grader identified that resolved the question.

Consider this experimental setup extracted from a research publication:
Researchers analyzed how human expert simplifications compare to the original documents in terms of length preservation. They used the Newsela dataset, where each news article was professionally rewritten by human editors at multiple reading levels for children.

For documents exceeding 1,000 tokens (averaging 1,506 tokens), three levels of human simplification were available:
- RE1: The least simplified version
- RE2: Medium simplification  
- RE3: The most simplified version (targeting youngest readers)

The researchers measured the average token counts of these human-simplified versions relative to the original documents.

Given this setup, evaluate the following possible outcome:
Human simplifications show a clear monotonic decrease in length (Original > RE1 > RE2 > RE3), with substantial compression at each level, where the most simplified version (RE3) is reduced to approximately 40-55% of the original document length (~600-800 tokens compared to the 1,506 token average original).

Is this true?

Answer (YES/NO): NO